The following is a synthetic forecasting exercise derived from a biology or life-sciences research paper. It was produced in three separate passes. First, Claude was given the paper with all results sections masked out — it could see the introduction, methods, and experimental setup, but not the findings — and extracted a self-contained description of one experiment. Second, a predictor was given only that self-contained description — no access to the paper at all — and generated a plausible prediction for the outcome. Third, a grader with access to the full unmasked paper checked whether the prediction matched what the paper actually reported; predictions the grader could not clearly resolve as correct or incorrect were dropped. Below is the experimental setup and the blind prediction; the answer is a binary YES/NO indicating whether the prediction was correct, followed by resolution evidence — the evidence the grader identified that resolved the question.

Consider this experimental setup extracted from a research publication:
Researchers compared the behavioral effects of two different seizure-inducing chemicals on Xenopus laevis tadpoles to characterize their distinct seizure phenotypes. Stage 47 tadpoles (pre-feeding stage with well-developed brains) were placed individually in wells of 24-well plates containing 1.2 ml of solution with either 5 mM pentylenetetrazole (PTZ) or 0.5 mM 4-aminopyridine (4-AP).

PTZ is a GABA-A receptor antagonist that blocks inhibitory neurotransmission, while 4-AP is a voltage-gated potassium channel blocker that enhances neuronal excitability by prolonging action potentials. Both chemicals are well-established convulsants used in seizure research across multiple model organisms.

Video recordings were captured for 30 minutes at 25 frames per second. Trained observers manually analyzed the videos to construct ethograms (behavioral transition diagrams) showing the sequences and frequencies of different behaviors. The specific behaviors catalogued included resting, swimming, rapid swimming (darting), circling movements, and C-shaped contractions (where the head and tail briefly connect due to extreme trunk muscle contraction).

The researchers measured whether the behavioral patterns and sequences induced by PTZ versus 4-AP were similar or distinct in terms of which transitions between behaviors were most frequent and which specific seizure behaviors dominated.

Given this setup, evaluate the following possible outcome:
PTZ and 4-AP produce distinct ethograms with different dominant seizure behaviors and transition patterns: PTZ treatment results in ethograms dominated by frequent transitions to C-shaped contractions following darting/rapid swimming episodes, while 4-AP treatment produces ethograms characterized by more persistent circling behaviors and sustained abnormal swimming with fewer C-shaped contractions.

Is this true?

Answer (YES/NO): NO